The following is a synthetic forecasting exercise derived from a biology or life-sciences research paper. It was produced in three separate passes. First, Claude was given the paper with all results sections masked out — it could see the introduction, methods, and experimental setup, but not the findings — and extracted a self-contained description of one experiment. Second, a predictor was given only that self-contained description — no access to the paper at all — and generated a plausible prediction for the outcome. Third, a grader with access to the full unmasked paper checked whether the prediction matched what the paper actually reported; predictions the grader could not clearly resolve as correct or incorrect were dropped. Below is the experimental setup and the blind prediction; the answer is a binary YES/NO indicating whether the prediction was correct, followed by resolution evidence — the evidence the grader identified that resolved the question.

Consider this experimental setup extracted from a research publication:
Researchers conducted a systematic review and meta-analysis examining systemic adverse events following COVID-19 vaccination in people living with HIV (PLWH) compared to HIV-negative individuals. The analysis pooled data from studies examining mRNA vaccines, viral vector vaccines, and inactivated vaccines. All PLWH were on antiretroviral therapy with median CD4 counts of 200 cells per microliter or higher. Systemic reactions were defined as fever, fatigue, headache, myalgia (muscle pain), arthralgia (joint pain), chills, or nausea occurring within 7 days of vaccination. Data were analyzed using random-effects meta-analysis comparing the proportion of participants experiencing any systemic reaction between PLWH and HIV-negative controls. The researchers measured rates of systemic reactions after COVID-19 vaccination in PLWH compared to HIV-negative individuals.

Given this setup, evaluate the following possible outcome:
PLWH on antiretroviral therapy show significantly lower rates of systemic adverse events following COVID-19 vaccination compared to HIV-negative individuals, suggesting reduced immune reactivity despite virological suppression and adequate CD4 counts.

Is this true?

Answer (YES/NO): NO